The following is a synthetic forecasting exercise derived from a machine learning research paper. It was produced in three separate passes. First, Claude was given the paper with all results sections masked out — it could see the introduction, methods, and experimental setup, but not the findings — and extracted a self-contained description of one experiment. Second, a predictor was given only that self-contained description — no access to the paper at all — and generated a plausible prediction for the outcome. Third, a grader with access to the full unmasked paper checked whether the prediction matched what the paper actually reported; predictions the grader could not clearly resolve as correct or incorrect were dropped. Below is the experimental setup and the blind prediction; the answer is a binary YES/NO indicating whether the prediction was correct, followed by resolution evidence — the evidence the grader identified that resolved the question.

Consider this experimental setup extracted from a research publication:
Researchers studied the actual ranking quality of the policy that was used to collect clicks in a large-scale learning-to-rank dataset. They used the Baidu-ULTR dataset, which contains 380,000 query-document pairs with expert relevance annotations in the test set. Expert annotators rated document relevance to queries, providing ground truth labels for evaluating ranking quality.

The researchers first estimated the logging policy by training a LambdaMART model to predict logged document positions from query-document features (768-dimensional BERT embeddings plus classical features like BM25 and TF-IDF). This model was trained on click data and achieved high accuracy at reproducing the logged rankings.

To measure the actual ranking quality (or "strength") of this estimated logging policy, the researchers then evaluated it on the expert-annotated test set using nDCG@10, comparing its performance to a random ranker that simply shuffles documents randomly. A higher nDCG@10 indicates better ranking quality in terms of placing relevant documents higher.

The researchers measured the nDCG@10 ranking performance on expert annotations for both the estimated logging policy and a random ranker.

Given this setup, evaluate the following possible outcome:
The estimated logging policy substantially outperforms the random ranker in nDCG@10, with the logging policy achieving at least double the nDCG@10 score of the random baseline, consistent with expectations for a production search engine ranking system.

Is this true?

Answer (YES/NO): NO